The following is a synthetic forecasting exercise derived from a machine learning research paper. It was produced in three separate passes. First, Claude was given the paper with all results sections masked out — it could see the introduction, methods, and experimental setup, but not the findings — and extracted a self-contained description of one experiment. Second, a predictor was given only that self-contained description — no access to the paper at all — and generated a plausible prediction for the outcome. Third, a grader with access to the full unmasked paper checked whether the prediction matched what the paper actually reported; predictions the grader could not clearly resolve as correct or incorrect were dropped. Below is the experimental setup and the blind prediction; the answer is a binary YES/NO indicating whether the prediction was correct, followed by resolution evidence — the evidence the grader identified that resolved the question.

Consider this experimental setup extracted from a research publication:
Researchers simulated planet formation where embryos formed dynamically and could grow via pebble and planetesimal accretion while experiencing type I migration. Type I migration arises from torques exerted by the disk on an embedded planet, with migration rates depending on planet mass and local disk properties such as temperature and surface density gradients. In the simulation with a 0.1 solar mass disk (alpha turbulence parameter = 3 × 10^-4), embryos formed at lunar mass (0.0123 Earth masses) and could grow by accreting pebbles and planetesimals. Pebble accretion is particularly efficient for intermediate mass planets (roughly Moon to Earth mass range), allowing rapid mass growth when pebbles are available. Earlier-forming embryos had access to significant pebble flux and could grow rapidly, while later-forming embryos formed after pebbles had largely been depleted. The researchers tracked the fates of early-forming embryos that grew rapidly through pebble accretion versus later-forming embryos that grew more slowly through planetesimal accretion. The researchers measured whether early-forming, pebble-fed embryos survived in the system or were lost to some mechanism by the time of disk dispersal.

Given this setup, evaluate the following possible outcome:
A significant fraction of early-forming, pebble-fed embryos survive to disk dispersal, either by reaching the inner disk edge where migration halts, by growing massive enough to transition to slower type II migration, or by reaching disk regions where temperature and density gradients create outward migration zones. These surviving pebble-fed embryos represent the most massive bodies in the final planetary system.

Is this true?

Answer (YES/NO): NO